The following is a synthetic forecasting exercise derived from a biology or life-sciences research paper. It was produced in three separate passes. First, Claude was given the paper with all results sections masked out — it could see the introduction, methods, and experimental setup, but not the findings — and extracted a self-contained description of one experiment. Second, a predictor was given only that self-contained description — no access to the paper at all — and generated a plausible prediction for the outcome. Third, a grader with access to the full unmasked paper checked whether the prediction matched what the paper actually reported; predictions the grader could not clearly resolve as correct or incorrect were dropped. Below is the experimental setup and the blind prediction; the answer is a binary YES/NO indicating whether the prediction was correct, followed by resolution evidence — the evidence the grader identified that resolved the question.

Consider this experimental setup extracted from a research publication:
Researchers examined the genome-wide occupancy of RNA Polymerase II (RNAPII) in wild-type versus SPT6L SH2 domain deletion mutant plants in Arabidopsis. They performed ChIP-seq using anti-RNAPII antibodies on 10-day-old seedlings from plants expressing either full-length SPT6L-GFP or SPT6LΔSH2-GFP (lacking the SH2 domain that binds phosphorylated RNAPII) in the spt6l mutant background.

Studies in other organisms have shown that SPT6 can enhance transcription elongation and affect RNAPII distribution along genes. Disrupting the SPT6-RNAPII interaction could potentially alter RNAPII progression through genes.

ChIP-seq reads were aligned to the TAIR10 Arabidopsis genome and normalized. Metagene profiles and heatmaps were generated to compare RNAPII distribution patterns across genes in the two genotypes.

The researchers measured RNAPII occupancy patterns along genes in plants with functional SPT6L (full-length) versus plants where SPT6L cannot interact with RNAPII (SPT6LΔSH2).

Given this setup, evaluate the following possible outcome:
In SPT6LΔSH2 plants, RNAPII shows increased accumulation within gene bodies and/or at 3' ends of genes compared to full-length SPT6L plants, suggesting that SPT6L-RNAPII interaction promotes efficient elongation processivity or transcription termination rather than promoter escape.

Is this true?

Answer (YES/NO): NO